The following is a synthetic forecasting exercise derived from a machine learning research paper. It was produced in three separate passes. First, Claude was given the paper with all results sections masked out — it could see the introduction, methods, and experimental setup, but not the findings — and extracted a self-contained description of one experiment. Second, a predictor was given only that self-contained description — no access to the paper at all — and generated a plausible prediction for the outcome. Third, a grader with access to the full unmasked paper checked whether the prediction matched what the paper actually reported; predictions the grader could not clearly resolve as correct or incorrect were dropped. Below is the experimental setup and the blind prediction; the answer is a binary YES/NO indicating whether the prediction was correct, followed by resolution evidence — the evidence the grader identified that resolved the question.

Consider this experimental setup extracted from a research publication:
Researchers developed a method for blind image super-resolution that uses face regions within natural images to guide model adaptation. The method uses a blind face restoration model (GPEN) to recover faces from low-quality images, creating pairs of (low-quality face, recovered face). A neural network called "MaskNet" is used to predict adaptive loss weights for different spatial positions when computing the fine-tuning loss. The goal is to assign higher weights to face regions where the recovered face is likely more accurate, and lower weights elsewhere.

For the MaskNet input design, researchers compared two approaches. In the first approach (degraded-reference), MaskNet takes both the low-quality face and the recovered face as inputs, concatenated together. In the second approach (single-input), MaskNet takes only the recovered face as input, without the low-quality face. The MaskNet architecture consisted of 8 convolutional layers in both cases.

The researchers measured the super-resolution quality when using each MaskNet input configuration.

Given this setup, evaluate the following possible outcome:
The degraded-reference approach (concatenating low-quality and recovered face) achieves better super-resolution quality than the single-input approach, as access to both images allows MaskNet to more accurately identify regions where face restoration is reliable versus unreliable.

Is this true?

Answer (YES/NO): YES